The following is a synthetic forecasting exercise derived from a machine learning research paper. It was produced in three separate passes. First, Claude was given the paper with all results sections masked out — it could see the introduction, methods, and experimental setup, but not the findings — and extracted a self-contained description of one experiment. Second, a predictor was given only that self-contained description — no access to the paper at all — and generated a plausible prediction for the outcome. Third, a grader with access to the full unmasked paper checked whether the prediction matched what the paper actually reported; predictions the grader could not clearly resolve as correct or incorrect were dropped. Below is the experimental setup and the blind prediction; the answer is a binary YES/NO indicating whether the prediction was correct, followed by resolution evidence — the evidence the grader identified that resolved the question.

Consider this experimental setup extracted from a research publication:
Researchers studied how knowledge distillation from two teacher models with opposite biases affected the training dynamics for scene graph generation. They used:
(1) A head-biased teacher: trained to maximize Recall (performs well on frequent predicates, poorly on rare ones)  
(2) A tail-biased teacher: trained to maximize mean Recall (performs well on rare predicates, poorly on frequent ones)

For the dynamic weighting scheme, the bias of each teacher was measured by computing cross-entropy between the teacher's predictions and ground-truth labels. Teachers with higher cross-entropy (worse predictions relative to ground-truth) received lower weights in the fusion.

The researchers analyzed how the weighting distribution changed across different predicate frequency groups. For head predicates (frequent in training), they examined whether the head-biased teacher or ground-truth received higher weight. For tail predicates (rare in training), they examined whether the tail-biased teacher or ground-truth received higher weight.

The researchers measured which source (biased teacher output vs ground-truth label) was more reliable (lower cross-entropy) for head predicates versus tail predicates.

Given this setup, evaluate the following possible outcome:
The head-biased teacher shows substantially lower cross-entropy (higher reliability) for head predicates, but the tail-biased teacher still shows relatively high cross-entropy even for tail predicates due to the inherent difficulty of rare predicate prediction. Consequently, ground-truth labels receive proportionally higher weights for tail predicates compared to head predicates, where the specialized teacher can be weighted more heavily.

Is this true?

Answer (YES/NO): NO